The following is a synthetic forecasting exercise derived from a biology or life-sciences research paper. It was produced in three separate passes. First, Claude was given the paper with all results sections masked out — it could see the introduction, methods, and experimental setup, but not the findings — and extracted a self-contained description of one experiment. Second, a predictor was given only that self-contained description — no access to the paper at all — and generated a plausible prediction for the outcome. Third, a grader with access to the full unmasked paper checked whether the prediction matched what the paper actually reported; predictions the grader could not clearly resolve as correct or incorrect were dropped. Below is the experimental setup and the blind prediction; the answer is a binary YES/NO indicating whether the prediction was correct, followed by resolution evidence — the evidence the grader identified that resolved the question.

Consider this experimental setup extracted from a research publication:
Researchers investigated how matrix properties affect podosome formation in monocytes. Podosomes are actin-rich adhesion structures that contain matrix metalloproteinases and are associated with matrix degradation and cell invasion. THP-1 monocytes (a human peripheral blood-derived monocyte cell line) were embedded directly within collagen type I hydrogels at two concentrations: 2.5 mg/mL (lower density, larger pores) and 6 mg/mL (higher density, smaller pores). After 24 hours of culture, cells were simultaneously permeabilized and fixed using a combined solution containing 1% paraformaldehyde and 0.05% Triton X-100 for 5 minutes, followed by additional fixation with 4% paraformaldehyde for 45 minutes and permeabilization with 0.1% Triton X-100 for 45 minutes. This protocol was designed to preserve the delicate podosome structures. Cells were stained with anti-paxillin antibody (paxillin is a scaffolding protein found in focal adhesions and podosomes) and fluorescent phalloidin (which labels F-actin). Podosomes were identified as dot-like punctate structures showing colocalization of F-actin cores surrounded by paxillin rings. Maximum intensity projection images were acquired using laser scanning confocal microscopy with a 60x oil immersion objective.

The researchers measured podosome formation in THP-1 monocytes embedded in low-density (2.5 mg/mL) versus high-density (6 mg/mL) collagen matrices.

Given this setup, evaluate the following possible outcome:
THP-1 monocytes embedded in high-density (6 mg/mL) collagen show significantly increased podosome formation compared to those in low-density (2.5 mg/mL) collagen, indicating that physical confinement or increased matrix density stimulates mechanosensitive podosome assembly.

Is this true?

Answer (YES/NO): YES